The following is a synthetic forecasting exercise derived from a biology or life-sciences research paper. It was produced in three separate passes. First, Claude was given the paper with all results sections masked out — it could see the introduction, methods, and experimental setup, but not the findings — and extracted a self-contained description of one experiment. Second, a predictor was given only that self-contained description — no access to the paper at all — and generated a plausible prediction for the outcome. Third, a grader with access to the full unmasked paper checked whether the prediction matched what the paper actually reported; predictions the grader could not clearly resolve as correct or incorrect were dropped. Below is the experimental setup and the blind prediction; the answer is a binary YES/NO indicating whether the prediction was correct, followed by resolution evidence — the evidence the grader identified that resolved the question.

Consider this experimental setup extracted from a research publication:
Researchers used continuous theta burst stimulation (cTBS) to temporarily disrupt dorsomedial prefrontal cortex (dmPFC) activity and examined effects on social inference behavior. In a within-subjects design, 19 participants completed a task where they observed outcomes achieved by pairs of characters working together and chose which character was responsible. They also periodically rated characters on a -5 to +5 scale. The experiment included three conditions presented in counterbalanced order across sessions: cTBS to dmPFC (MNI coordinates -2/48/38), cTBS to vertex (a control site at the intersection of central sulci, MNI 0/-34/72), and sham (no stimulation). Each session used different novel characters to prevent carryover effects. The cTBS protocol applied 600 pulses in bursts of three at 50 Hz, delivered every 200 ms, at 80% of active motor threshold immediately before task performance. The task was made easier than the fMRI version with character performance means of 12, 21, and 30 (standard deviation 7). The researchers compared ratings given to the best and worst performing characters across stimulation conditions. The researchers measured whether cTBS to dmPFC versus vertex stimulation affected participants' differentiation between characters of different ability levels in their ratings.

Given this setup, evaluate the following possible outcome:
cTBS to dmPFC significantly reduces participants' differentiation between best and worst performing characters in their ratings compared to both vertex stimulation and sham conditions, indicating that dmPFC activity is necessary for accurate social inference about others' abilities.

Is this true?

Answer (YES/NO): NO